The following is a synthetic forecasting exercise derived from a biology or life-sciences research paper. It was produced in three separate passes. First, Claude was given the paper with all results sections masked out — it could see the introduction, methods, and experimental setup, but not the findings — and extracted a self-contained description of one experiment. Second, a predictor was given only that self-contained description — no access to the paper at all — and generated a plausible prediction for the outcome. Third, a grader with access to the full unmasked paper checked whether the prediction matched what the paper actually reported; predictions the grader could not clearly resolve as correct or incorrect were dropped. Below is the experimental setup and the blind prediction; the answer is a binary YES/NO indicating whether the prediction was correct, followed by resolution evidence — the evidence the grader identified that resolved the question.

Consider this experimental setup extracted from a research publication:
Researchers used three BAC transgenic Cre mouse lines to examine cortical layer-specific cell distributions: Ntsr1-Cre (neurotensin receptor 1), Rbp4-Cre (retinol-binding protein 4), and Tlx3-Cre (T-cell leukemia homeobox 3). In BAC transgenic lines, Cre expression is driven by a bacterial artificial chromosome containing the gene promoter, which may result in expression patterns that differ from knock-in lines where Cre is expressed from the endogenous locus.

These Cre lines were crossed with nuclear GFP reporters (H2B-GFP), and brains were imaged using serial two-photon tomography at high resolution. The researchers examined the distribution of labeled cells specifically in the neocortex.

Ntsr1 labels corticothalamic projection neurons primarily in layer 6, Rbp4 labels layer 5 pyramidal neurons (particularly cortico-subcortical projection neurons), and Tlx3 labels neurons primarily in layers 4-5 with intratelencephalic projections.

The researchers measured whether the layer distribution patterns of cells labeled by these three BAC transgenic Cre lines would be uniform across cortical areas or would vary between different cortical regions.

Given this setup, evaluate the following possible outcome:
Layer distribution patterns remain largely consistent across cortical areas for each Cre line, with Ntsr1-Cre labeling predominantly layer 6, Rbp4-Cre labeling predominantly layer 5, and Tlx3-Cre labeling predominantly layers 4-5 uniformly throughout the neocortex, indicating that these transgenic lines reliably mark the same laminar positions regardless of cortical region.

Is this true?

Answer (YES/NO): NO